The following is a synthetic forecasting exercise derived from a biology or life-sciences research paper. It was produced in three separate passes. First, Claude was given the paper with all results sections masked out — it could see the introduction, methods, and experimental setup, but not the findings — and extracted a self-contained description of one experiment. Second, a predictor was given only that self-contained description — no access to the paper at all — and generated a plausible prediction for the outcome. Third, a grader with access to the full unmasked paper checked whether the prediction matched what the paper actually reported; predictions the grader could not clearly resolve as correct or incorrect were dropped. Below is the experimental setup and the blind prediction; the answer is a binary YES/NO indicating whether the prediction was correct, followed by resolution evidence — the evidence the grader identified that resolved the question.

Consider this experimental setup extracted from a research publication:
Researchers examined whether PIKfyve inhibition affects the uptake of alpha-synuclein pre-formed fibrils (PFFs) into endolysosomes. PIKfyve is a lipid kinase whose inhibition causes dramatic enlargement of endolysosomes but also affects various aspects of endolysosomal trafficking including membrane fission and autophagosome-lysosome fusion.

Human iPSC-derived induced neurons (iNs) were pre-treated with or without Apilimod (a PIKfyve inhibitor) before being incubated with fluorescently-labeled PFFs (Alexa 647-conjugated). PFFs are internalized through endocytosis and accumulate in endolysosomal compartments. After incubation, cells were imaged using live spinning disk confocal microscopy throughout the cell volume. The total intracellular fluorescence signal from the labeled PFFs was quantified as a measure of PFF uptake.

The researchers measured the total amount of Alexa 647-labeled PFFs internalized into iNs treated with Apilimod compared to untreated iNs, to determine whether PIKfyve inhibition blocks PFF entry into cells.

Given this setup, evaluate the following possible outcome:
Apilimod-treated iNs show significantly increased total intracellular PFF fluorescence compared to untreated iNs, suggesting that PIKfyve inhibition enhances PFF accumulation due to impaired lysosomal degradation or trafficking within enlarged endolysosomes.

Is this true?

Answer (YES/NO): NO